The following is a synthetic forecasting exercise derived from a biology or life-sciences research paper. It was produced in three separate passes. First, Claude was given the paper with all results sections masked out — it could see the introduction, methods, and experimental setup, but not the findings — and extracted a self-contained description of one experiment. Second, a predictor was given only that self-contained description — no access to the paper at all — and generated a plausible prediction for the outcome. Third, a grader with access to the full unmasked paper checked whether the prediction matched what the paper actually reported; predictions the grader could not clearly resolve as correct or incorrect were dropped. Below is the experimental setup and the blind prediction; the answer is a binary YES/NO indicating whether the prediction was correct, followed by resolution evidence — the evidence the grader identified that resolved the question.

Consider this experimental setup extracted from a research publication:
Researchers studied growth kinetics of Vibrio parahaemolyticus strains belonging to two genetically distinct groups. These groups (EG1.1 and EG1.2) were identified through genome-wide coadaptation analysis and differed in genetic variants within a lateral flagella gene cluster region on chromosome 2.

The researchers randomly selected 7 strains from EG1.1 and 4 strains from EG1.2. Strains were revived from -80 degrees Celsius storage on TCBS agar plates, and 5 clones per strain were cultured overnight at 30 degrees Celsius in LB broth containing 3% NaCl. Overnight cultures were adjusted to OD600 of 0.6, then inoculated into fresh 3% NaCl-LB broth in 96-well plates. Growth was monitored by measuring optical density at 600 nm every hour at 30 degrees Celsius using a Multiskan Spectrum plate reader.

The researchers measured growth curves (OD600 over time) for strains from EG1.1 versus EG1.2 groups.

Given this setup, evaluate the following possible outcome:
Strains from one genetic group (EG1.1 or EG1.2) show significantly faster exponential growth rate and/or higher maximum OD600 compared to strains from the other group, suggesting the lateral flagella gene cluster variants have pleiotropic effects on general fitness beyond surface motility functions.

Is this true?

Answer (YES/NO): YES